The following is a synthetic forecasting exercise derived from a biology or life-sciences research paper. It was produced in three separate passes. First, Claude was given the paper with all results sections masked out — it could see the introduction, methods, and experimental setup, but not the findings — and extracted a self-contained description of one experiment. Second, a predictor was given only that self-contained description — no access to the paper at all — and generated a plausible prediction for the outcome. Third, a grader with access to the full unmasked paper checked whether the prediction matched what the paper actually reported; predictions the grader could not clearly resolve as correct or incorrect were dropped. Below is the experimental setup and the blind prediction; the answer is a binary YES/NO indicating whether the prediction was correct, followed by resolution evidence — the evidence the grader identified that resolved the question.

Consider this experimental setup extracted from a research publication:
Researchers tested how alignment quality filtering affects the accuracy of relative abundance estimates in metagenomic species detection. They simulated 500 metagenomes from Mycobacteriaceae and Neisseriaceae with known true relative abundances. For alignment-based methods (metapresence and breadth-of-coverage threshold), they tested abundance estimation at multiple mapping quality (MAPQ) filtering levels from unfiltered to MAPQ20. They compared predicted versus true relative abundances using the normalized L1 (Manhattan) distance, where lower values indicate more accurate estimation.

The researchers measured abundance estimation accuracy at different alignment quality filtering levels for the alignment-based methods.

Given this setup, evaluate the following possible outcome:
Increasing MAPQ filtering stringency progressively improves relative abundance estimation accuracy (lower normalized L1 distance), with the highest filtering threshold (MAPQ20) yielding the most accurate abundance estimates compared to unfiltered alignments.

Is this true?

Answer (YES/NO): NO